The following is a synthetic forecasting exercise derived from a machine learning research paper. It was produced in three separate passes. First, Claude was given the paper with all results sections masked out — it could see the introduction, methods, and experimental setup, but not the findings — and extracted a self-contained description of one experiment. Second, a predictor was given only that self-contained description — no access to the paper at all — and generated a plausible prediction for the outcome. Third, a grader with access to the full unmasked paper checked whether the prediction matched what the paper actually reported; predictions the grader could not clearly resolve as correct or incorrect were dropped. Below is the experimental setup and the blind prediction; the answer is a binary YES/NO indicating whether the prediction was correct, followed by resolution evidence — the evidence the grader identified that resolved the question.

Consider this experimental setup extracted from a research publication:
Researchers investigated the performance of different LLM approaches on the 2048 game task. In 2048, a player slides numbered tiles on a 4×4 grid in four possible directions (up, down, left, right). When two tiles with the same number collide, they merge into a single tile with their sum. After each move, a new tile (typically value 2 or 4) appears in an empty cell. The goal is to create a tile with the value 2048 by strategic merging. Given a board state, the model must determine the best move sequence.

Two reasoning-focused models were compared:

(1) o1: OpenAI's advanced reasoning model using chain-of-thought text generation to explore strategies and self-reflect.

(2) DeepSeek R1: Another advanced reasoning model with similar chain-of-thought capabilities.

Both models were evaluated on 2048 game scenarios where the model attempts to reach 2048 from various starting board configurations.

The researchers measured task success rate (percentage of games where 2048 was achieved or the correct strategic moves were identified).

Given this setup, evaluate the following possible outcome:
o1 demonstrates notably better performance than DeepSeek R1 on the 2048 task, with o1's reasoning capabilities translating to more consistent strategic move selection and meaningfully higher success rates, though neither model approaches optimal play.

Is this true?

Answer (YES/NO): YES